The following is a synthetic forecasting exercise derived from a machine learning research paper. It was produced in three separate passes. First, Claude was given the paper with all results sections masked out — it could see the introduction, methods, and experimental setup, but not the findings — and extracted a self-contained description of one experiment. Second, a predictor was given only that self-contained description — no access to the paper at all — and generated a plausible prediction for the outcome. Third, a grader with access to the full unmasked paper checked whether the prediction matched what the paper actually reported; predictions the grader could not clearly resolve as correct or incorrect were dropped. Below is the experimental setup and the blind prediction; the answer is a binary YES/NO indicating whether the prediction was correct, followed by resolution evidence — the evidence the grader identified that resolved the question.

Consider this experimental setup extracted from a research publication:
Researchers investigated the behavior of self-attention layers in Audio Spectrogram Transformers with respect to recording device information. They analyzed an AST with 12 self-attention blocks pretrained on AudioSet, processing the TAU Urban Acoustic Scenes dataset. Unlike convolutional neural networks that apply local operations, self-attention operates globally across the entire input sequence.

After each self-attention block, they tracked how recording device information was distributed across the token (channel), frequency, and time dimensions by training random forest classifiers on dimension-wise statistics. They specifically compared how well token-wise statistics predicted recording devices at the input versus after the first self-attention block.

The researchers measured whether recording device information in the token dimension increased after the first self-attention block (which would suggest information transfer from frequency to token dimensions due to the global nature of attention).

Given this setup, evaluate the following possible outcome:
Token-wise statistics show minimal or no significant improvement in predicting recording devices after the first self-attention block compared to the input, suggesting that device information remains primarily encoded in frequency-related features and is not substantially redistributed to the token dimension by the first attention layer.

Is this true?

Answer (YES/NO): NO